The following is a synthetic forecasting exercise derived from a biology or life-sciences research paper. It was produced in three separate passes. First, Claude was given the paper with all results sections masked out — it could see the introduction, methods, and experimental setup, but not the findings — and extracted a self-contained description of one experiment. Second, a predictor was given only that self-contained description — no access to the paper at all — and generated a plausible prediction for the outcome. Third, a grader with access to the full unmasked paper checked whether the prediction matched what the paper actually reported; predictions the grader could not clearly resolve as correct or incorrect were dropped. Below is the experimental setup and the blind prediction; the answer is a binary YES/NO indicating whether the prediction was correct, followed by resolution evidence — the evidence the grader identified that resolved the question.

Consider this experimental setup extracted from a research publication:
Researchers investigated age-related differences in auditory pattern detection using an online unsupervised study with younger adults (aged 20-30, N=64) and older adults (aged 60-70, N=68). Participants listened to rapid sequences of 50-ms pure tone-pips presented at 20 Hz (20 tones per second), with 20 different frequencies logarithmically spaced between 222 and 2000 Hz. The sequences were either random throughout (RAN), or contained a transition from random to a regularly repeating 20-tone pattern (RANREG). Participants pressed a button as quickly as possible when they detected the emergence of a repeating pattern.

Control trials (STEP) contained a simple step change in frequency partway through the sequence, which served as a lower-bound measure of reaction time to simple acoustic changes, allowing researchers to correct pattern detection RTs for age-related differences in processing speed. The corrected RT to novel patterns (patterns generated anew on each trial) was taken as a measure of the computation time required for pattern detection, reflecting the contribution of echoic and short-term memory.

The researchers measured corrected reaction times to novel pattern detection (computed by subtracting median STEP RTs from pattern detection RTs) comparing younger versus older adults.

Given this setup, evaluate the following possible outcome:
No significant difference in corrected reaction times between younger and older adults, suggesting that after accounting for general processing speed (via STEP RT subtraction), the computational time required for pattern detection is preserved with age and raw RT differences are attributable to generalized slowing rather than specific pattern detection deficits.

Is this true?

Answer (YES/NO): NO